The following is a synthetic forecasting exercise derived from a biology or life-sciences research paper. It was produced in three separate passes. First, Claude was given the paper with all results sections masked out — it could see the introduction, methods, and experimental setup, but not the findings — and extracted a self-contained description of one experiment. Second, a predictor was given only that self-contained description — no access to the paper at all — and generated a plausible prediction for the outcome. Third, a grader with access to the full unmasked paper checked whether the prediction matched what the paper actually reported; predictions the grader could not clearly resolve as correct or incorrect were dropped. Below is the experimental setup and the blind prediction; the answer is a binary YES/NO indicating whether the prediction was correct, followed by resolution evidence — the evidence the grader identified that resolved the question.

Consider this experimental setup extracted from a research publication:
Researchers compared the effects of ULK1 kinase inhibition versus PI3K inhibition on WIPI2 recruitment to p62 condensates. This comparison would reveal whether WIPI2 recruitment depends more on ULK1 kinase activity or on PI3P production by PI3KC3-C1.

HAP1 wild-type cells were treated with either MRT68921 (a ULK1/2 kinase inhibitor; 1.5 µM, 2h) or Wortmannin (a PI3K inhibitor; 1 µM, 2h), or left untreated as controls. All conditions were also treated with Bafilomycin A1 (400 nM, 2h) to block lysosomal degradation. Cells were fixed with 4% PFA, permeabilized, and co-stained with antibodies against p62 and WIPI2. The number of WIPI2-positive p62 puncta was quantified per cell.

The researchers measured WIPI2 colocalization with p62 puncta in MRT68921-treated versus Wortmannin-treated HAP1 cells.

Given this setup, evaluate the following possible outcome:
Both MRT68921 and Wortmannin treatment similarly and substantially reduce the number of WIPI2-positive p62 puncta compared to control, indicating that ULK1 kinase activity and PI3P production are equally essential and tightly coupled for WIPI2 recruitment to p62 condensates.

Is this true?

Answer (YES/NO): NO